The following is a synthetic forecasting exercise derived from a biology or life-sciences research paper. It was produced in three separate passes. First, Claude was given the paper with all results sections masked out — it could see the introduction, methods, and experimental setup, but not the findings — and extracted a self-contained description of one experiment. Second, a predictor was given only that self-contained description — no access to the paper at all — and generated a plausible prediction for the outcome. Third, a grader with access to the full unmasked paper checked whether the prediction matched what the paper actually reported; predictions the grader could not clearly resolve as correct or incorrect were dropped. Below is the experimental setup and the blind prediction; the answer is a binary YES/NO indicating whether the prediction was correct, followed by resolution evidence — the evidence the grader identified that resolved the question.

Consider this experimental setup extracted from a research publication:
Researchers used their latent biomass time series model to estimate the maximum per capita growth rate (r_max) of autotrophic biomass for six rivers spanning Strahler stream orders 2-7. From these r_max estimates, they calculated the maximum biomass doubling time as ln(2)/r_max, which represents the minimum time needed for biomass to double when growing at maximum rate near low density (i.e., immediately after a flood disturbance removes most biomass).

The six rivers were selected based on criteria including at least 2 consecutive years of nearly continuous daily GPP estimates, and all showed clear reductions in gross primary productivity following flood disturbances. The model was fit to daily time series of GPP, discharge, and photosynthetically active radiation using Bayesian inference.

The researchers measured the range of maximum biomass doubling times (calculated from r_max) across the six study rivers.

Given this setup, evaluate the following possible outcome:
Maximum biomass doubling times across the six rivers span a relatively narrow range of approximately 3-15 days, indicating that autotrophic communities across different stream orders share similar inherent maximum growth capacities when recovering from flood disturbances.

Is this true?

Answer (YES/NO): NO